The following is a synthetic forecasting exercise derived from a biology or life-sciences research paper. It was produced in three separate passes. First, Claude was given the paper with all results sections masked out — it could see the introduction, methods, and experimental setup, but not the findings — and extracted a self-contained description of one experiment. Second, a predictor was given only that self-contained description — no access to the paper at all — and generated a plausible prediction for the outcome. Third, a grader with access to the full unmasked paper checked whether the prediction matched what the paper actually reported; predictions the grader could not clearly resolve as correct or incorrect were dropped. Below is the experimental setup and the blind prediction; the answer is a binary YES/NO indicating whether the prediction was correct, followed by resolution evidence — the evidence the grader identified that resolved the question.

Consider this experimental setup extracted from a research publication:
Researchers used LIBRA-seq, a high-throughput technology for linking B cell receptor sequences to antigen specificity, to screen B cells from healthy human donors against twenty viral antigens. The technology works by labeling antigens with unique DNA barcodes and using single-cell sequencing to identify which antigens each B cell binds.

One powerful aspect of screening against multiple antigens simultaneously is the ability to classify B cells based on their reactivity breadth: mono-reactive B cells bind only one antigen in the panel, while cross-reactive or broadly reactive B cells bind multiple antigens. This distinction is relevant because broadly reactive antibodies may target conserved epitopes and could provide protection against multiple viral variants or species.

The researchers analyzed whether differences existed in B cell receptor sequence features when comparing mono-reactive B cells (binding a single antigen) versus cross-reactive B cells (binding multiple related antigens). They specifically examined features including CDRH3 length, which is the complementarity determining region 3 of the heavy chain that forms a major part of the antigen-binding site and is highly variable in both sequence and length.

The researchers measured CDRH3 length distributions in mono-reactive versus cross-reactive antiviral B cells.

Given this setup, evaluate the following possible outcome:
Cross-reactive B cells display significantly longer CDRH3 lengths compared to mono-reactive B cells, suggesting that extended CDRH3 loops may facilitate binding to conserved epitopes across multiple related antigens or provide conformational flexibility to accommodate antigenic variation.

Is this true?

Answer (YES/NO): NO